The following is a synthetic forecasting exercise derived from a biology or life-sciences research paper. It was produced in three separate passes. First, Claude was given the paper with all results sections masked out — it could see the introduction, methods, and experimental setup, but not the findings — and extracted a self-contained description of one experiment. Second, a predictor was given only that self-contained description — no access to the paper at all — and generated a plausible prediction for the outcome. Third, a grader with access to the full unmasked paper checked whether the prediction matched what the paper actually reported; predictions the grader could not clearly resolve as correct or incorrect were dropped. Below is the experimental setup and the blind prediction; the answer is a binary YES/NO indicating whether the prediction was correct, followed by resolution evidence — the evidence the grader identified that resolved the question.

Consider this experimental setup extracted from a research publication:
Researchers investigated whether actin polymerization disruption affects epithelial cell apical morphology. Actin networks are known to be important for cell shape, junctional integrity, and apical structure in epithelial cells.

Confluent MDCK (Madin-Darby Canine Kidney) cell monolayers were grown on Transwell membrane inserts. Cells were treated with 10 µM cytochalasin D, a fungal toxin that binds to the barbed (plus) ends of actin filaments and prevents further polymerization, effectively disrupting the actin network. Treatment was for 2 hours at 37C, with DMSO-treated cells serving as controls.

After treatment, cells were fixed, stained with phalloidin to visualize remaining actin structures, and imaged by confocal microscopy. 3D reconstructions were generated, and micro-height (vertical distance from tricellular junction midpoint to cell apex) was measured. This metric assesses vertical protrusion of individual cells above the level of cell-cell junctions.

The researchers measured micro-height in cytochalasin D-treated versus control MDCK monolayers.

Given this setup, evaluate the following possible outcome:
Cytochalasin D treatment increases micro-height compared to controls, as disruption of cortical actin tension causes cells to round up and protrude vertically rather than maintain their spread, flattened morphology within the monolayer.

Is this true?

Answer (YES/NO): NO